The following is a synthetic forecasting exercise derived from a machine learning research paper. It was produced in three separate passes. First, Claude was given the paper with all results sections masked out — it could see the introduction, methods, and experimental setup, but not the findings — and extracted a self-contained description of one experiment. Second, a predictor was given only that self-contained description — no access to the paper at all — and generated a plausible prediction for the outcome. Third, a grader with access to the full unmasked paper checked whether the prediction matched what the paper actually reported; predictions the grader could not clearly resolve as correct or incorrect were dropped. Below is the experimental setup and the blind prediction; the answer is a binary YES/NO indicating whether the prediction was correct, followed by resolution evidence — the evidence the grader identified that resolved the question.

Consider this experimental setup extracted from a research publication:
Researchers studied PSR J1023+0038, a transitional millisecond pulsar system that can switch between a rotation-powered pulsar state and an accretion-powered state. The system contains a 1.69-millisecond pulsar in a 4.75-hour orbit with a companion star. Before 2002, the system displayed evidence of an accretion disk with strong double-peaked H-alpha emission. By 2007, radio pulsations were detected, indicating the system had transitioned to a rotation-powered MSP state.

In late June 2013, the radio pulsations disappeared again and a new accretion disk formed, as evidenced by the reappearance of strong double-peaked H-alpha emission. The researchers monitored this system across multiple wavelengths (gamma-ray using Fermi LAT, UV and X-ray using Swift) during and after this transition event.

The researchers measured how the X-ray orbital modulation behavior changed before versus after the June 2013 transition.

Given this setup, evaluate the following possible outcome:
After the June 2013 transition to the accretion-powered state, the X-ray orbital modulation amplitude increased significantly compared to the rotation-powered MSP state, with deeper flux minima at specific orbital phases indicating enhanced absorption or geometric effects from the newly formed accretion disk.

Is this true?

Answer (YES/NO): NO